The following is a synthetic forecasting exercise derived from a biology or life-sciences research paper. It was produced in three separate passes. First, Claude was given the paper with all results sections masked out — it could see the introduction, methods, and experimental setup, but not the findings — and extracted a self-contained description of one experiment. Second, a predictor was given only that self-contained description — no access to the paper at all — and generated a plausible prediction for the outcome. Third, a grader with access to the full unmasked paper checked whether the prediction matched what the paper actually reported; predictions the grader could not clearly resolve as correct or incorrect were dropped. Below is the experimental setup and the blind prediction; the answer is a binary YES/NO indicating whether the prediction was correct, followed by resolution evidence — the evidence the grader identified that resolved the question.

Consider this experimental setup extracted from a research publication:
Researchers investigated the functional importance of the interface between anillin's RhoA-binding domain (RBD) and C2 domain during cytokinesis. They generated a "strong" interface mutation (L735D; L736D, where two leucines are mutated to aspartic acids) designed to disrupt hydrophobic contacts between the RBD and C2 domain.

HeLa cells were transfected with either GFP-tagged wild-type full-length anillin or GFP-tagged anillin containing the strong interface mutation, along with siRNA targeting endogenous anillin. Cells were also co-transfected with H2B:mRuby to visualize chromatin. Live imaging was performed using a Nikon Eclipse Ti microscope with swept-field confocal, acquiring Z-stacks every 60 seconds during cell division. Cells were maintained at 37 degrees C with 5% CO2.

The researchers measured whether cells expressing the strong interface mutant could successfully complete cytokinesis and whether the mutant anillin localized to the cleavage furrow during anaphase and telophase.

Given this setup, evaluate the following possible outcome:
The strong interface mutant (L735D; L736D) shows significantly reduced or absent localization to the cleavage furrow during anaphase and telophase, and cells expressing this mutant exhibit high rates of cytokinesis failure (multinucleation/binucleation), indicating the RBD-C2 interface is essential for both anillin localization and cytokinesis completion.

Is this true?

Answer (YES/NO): YES